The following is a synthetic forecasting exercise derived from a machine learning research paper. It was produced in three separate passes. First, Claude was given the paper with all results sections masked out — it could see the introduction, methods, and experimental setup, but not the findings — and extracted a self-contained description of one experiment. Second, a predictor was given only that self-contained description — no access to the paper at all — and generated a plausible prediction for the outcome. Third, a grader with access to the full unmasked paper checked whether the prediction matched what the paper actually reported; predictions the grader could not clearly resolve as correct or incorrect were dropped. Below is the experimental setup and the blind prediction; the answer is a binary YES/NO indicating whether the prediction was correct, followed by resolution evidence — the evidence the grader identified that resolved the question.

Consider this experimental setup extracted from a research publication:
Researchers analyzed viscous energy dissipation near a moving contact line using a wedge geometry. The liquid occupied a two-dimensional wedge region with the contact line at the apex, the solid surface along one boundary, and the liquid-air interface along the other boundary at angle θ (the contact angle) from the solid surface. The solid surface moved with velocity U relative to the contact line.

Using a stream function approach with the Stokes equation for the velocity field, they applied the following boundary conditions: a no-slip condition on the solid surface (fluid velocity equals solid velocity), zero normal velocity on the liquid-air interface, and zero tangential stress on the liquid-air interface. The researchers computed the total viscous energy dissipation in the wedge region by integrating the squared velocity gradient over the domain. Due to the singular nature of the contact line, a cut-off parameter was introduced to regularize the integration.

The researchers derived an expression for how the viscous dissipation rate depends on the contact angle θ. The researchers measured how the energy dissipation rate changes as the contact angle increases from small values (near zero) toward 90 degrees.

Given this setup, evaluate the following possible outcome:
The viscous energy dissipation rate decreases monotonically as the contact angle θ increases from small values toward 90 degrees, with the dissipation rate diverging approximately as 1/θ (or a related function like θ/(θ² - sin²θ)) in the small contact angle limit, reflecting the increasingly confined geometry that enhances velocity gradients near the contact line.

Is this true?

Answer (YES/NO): YES